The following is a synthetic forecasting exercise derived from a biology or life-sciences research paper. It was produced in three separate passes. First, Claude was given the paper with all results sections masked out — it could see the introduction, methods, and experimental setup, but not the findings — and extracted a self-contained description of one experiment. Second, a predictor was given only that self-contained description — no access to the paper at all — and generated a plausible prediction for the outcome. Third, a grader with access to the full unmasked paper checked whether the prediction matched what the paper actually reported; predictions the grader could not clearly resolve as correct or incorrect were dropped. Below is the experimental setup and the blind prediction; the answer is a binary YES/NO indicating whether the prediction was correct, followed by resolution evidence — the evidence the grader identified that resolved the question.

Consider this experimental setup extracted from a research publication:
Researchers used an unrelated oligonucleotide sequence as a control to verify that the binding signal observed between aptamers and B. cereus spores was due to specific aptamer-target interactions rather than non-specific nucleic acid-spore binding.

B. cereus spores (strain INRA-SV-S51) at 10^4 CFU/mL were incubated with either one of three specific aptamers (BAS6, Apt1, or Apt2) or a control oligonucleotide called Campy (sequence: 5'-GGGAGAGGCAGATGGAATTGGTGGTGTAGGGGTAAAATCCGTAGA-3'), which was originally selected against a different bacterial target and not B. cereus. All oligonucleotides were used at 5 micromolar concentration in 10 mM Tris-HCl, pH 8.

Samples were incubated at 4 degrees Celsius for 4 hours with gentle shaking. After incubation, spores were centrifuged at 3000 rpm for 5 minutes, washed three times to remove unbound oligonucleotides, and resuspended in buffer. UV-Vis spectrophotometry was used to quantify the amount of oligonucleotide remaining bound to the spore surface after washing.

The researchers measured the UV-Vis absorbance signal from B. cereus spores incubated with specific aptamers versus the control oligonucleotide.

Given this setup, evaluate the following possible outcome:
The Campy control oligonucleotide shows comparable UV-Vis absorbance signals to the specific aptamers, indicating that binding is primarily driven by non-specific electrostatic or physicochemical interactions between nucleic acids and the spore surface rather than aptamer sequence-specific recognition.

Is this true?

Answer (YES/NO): NO